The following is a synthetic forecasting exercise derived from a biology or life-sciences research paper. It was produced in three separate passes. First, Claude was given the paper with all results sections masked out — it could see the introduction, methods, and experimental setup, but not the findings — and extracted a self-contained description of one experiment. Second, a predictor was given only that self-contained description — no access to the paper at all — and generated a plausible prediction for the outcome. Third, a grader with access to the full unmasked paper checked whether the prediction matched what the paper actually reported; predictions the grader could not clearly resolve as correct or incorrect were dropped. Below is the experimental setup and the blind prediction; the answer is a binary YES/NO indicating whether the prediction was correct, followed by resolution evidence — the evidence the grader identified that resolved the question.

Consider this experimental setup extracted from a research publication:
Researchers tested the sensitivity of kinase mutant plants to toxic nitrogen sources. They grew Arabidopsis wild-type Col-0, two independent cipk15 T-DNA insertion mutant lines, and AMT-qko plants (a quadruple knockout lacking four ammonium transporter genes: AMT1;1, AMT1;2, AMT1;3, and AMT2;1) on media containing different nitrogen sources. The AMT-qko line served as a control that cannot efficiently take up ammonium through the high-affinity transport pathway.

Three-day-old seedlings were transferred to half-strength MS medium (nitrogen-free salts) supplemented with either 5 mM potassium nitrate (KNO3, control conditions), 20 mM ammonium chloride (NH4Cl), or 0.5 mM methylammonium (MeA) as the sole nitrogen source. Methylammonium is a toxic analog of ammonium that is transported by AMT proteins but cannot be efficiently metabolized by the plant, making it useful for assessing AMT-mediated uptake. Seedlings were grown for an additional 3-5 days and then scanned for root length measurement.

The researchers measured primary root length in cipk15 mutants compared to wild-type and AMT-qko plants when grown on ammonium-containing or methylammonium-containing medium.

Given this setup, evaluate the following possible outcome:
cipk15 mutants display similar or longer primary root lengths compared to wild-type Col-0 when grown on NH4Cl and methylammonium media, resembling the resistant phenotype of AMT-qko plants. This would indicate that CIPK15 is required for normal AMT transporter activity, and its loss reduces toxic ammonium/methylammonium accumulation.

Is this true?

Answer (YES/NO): NO